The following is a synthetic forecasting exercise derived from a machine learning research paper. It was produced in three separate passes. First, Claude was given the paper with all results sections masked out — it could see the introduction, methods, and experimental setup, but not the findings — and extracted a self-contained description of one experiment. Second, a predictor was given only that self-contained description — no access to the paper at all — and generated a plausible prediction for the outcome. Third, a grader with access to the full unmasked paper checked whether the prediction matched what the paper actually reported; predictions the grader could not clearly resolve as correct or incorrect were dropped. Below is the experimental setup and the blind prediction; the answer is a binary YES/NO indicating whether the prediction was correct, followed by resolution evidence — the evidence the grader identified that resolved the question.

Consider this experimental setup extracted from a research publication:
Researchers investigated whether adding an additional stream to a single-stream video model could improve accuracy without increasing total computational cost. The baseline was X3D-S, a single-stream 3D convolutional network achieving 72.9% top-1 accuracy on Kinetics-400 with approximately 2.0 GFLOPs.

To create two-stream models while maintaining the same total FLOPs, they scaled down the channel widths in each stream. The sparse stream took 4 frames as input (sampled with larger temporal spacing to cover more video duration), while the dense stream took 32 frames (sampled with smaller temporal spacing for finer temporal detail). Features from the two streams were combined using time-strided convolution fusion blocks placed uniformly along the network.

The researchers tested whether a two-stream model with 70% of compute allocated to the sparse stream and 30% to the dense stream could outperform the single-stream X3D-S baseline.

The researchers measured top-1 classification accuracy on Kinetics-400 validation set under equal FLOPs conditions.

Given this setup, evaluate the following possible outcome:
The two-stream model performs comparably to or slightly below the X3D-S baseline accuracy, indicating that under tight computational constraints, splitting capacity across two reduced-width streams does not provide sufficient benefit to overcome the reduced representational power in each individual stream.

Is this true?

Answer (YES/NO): NO